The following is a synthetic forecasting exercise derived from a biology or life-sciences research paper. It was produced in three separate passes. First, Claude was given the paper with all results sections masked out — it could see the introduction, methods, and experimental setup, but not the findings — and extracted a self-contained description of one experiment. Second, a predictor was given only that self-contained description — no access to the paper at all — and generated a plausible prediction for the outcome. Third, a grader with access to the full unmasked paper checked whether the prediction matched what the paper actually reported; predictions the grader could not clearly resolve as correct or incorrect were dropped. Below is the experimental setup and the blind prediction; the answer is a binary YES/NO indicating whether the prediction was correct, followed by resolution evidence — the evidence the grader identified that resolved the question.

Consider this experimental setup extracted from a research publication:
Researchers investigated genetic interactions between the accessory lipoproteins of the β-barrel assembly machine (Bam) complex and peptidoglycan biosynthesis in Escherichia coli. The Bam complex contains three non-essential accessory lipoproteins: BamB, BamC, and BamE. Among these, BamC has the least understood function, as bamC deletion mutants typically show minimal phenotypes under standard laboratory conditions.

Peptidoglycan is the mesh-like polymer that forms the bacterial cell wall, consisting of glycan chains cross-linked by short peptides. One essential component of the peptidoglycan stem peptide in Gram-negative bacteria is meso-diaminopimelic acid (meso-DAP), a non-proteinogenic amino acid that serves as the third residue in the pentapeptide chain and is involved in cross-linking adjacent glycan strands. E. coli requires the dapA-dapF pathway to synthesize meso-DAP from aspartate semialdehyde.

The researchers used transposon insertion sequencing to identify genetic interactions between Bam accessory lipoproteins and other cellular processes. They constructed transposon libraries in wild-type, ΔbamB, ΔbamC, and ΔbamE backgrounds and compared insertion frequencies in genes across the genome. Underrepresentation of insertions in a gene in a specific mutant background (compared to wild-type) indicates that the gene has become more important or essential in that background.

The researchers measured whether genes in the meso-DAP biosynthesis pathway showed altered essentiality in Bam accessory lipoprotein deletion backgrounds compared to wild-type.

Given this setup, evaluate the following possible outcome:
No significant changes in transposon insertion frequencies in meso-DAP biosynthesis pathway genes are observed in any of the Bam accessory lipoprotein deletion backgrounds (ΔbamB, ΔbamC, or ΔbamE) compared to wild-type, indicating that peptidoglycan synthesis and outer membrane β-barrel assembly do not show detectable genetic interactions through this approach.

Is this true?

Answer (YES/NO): NO